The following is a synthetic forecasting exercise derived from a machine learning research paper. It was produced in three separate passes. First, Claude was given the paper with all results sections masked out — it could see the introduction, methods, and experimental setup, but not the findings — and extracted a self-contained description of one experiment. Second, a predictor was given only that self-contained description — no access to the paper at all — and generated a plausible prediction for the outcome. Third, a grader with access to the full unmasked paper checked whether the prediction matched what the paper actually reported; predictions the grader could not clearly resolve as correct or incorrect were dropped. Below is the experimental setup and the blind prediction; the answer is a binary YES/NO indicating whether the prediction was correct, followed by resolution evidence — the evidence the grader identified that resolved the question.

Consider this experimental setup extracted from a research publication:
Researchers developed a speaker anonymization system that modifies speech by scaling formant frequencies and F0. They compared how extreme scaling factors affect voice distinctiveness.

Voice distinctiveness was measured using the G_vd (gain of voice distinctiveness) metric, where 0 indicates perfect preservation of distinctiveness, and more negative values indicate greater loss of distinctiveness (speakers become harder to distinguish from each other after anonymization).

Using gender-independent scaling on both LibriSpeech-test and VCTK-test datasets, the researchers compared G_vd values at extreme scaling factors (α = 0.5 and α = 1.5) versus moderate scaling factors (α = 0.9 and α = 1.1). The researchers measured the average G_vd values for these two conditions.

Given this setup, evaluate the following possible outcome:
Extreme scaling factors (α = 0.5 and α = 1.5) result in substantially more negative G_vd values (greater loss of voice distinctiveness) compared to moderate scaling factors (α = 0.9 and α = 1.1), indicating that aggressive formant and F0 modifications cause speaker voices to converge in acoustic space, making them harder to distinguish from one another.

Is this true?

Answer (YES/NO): YES